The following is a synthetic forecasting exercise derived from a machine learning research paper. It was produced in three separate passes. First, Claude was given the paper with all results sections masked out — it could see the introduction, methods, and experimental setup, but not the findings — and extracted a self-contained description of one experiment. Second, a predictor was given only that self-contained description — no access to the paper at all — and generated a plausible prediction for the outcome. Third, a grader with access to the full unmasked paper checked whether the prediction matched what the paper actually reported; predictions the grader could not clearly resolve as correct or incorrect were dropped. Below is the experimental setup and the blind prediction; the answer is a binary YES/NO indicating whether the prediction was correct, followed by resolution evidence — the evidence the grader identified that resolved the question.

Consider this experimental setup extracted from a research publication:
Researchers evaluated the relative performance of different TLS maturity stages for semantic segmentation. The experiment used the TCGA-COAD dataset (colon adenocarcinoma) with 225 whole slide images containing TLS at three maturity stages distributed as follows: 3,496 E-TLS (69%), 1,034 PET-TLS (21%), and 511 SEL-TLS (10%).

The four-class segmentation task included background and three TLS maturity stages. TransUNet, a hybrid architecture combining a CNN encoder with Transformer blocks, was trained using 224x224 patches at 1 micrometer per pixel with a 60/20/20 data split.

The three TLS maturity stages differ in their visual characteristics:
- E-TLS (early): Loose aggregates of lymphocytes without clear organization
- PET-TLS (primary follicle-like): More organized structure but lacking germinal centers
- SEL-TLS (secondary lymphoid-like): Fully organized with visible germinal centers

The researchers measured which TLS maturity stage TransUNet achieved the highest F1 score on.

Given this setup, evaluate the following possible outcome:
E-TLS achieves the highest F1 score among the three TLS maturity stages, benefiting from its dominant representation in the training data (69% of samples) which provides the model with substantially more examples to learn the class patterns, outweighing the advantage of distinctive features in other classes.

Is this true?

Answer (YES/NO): NO